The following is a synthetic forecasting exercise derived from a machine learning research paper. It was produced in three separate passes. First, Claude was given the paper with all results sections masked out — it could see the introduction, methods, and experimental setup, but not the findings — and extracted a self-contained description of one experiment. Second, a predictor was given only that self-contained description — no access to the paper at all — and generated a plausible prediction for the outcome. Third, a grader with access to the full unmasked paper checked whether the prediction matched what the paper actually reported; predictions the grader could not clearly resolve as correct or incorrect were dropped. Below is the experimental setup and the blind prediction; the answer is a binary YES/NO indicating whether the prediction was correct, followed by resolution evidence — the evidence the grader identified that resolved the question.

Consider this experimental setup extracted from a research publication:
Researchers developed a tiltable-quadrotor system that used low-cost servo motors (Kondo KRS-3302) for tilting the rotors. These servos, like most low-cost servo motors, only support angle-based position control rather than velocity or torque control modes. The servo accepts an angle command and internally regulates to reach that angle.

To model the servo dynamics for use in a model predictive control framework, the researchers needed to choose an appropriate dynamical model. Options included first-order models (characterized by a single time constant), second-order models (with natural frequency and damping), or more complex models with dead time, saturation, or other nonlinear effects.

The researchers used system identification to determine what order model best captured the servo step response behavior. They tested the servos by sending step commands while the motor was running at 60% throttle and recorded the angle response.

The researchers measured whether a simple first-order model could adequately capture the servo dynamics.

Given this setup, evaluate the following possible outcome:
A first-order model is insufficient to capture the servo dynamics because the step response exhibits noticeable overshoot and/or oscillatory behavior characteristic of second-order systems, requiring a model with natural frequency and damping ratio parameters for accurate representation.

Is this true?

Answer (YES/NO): NO